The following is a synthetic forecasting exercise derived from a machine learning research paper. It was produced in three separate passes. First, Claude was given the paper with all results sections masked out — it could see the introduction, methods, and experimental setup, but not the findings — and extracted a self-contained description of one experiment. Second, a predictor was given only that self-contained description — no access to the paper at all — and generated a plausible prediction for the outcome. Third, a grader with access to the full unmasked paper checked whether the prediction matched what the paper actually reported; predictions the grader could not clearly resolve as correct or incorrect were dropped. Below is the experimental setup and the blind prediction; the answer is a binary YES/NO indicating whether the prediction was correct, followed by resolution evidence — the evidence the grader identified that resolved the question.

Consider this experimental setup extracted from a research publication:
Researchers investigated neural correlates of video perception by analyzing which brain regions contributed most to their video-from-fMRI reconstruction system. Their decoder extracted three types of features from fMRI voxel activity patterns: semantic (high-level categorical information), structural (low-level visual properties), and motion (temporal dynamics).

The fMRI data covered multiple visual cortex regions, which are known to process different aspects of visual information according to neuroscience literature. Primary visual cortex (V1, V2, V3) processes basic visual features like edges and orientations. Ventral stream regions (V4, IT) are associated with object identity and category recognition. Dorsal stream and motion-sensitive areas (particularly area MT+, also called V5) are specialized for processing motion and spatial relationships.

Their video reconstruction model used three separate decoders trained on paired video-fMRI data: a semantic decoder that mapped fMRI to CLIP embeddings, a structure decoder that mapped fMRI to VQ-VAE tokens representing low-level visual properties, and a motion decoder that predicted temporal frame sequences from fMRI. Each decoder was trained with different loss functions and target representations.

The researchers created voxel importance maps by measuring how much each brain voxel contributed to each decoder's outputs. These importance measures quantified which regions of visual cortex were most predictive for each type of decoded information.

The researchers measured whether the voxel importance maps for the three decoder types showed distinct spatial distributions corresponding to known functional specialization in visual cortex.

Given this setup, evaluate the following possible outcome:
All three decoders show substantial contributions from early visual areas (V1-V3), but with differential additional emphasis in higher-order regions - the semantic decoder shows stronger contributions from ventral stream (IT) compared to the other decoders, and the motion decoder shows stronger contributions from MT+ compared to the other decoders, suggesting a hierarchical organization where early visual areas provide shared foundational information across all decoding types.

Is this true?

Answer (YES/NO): NO